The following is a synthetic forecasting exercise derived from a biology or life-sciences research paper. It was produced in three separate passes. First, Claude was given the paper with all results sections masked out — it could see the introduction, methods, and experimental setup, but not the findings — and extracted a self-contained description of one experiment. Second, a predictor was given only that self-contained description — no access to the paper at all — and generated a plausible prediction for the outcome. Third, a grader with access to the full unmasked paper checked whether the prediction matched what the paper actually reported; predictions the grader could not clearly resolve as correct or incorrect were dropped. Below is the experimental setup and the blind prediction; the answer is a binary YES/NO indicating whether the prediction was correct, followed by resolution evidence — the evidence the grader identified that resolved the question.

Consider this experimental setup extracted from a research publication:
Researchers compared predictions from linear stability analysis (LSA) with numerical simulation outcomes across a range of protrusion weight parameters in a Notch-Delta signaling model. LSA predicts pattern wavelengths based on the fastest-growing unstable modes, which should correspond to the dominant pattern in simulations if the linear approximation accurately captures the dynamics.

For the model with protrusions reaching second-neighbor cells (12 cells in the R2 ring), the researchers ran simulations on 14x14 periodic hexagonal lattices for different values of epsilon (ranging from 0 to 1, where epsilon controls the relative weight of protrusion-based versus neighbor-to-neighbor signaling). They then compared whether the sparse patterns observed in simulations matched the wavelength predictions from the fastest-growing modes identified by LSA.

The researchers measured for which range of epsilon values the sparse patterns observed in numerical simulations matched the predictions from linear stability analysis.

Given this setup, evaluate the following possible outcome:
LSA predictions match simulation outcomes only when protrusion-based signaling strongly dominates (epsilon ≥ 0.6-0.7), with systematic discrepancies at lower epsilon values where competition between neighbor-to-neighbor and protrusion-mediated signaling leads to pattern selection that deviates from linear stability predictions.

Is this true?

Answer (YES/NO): NO